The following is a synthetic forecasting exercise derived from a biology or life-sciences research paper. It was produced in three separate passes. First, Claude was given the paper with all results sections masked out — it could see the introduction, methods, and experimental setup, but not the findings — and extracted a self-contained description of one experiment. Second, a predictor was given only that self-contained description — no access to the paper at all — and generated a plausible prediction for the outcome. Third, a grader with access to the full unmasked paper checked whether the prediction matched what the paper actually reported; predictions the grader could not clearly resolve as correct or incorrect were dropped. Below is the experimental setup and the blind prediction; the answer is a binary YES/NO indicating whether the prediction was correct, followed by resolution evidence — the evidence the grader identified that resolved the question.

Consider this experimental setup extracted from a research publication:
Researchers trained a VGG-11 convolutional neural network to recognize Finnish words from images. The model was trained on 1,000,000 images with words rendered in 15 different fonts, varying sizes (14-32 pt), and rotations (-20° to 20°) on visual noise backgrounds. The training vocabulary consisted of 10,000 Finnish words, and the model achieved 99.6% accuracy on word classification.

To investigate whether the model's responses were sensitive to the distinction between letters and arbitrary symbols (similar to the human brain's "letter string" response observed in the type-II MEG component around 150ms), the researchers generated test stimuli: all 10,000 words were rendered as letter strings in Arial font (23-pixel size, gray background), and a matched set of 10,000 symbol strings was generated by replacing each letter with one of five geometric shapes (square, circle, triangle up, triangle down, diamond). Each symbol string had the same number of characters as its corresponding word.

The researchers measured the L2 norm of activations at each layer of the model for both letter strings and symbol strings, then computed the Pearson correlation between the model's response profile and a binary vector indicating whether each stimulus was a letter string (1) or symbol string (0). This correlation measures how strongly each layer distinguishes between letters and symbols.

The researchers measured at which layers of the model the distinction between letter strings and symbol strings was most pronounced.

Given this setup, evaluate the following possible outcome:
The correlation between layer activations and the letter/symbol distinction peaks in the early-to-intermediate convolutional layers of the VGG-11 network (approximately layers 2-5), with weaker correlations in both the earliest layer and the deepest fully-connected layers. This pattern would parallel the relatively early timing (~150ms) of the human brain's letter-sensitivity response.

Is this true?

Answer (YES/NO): NO